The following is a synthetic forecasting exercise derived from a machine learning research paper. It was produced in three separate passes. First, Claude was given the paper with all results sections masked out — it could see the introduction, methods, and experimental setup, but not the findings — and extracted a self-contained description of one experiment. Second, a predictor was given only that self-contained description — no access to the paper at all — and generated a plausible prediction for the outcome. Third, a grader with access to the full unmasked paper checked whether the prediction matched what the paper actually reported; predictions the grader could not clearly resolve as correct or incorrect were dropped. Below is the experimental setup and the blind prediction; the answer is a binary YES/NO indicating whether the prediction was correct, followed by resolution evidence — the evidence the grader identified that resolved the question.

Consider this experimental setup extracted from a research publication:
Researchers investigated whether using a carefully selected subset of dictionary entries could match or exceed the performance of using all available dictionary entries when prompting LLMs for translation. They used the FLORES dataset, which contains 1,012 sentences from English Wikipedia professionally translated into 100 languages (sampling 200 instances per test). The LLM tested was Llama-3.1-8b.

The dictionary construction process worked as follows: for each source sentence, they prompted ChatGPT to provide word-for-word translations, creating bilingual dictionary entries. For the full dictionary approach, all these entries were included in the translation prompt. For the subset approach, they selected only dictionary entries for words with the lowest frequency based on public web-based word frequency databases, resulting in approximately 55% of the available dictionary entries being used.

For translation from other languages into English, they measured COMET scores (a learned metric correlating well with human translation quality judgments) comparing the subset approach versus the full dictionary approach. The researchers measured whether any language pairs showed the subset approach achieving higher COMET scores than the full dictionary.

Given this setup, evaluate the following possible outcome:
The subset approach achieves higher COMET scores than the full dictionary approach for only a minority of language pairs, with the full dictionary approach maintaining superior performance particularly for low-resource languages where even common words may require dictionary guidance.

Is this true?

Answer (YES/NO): NO